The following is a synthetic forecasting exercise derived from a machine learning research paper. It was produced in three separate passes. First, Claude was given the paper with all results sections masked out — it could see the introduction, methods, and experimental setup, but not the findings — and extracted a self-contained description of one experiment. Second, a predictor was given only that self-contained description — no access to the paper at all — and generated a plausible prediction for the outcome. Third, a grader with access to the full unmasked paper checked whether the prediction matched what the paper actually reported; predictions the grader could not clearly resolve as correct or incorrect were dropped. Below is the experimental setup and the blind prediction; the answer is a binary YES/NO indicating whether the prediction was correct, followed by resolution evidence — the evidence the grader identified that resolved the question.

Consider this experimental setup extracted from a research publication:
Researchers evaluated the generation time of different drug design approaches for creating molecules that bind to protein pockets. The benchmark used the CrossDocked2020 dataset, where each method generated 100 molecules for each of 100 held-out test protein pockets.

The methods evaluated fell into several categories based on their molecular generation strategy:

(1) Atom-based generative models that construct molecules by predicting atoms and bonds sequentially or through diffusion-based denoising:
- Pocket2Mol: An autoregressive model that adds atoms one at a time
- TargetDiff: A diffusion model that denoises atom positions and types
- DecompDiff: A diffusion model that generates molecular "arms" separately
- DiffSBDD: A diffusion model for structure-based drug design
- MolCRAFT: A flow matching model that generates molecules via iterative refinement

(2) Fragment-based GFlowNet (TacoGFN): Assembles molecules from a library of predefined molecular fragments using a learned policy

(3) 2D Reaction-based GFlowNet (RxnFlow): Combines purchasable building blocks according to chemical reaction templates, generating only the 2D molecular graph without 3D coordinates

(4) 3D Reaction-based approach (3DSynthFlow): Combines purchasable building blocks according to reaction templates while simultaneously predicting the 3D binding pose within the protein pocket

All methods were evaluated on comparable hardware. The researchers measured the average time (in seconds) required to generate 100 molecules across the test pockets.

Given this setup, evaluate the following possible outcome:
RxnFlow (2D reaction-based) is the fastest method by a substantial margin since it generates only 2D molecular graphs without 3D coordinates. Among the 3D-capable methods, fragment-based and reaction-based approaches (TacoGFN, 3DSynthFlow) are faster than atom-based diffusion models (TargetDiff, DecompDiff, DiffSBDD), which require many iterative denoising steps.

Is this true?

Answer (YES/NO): NO